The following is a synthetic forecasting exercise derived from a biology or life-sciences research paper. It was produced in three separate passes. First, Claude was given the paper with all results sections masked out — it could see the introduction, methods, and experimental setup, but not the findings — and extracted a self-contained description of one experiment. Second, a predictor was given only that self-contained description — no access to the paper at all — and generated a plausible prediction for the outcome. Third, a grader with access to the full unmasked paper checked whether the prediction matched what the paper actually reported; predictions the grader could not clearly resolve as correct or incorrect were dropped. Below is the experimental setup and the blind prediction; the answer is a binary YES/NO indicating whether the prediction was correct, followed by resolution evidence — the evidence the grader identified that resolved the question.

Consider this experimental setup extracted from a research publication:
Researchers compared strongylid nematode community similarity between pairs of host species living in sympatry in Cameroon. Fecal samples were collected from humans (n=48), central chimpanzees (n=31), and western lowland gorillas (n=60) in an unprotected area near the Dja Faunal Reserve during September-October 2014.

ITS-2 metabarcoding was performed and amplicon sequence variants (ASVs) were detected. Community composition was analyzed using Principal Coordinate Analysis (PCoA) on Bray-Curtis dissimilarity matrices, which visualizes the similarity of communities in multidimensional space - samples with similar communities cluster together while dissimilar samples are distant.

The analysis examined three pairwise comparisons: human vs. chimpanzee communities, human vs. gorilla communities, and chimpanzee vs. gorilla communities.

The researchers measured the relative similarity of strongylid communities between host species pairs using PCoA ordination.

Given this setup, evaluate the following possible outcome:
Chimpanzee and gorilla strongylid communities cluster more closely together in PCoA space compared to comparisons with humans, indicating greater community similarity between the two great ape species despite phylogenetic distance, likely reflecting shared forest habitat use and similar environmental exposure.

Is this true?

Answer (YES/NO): YES